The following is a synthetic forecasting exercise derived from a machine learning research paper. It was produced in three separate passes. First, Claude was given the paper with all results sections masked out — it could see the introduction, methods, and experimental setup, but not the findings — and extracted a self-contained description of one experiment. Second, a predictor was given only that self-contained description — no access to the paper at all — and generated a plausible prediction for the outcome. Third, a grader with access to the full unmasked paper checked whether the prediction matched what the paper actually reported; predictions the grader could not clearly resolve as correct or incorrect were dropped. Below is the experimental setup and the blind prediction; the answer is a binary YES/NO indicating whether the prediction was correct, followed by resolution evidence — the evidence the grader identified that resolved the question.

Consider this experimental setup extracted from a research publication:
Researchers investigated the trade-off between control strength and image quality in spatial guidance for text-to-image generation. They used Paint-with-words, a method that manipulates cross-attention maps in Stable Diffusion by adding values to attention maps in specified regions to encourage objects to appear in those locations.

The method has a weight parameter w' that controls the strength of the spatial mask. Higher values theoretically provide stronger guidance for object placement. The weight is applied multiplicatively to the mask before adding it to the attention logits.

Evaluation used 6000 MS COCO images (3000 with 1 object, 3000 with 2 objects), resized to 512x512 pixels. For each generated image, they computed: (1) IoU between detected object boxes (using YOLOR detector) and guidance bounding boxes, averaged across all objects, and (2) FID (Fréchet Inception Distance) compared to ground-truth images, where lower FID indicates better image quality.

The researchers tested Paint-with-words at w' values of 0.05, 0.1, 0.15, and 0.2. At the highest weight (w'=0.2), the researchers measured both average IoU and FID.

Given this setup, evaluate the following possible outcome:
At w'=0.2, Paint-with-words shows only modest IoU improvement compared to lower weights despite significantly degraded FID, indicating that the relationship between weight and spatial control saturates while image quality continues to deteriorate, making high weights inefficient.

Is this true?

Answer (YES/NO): NO